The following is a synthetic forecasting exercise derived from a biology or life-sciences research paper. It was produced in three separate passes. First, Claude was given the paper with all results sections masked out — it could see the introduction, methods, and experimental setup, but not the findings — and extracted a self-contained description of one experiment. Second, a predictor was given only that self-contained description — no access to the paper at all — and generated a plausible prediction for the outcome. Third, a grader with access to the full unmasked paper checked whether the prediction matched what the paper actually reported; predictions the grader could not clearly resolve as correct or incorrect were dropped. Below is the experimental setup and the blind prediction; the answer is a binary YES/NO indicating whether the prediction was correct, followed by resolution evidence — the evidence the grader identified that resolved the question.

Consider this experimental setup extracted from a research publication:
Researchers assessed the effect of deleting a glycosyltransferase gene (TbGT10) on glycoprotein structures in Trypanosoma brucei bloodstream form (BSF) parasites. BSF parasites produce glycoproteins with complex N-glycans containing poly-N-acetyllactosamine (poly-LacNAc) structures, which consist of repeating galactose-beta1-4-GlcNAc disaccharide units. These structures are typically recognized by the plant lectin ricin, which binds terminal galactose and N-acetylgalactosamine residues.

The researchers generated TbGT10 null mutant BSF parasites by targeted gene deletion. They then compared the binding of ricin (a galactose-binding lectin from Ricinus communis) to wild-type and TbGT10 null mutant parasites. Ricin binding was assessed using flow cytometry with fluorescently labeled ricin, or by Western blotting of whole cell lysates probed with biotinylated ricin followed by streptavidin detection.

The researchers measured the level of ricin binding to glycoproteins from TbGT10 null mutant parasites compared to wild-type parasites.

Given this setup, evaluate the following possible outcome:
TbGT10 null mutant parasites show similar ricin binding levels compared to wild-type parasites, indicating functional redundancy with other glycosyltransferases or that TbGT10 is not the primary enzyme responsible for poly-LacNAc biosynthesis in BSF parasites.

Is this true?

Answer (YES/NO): NO